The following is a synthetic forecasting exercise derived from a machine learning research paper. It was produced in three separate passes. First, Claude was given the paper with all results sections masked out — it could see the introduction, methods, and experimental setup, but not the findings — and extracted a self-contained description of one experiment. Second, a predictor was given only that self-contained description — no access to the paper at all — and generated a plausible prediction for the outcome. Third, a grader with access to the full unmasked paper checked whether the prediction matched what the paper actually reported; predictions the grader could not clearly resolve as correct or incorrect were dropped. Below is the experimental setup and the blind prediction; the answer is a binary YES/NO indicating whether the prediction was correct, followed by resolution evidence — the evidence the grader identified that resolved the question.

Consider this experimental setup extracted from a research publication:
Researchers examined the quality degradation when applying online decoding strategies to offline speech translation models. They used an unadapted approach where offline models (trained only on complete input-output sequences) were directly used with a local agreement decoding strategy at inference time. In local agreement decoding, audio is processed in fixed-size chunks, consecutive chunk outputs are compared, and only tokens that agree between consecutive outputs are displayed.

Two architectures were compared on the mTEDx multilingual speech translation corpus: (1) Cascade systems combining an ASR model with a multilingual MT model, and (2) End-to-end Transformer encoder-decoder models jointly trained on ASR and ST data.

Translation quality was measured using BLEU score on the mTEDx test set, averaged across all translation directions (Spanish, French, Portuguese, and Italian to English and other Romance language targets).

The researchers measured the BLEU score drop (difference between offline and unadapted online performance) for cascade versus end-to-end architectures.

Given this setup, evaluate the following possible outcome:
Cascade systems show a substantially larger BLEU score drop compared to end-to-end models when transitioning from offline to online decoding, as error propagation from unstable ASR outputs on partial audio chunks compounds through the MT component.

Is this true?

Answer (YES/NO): YES